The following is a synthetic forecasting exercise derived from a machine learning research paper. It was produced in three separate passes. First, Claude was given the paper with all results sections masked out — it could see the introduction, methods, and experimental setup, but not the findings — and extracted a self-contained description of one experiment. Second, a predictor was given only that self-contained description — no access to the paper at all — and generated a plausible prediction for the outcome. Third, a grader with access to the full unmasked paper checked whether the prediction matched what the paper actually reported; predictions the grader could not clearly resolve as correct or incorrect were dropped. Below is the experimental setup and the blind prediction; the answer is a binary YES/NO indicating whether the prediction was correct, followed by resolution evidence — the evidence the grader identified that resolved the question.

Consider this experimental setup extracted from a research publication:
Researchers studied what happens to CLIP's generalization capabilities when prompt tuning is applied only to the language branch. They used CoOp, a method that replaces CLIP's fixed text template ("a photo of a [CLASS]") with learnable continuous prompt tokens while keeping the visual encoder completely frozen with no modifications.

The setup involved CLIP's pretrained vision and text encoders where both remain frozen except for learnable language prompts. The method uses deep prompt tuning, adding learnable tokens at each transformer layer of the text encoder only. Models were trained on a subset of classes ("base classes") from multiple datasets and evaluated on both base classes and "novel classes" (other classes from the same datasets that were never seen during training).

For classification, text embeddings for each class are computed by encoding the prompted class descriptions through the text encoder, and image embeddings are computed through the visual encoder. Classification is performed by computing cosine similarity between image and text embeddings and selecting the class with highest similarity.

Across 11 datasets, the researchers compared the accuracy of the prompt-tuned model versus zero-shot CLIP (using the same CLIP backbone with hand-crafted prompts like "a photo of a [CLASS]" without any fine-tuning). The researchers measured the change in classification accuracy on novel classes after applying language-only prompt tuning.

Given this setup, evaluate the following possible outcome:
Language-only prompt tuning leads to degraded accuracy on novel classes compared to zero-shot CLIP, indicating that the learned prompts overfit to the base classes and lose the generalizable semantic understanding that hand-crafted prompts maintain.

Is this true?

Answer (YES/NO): YES